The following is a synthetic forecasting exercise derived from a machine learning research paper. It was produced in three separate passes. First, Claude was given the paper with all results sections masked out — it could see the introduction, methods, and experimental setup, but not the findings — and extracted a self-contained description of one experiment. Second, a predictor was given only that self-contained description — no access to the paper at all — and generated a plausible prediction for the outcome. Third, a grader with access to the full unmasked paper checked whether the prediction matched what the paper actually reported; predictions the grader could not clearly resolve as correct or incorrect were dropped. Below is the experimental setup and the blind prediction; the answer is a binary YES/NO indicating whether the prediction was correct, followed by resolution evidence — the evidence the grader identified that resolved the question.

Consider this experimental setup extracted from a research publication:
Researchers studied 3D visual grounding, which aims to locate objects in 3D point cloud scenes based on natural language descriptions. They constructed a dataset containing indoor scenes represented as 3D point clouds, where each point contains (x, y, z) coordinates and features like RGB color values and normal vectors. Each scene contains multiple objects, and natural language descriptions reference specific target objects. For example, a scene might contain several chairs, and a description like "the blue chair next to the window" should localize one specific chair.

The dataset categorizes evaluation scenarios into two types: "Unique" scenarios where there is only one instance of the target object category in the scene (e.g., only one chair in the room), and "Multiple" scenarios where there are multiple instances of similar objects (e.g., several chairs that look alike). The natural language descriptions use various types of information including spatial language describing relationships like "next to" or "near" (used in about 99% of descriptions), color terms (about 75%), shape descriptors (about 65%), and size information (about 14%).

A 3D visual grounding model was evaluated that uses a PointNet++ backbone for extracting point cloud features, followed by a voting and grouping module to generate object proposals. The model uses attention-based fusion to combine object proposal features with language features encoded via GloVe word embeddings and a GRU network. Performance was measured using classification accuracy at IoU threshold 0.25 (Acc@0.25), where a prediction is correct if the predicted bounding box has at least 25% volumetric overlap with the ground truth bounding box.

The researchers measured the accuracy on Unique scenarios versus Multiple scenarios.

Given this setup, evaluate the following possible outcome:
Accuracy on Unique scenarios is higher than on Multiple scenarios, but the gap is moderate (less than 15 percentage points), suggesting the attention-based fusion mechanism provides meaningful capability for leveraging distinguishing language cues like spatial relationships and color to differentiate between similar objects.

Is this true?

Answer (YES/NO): NO